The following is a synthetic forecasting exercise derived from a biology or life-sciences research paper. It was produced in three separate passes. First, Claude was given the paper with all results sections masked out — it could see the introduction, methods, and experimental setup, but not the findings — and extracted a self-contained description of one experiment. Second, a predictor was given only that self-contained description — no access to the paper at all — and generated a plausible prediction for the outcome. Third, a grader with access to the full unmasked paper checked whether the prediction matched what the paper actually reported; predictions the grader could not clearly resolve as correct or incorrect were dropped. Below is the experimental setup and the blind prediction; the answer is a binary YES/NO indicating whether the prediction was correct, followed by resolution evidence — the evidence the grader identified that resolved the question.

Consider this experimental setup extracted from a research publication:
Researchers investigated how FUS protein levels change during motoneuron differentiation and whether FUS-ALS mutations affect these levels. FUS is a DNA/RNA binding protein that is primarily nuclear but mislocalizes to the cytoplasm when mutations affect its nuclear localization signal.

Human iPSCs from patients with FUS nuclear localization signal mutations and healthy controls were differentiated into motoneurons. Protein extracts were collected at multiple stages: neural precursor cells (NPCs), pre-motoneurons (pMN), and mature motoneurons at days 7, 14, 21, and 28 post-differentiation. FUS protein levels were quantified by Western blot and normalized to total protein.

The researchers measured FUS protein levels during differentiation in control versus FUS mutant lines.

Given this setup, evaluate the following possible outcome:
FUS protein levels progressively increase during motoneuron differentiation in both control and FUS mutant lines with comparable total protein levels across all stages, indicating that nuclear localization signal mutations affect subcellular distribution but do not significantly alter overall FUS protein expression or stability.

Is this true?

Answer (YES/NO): NO